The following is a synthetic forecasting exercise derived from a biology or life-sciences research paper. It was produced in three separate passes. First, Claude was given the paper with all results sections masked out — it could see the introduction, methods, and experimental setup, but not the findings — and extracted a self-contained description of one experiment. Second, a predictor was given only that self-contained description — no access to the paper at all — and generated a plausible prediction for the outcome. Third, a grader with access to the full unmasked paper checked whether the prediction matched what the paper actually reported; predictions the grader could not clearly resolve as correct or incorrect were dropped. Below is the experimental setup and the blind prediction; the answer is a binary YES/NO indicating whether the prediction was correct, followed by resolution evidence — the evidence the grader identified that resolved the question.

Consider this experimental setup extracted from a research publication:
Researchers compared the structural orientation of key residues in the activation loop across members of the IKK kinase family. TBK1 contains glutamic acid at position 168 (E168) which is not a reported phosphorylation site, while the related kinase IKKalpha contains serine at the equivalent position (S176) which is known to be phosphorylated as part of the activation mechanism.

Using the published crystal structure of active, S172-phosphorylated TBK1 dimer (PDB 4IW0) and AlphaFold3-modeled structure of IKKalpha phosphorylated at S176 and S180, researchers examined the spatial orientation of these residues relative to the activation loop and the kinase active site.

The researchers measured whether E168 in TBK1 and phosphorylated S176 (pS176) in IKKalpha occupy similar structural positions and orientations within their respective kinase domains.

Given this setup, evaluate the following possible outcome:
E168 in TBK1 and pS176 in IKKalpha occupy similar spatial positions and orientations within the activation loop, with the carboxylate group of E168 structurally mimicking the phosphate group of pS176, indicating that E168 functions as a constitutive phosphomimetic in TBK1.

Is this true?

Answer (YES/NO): YES